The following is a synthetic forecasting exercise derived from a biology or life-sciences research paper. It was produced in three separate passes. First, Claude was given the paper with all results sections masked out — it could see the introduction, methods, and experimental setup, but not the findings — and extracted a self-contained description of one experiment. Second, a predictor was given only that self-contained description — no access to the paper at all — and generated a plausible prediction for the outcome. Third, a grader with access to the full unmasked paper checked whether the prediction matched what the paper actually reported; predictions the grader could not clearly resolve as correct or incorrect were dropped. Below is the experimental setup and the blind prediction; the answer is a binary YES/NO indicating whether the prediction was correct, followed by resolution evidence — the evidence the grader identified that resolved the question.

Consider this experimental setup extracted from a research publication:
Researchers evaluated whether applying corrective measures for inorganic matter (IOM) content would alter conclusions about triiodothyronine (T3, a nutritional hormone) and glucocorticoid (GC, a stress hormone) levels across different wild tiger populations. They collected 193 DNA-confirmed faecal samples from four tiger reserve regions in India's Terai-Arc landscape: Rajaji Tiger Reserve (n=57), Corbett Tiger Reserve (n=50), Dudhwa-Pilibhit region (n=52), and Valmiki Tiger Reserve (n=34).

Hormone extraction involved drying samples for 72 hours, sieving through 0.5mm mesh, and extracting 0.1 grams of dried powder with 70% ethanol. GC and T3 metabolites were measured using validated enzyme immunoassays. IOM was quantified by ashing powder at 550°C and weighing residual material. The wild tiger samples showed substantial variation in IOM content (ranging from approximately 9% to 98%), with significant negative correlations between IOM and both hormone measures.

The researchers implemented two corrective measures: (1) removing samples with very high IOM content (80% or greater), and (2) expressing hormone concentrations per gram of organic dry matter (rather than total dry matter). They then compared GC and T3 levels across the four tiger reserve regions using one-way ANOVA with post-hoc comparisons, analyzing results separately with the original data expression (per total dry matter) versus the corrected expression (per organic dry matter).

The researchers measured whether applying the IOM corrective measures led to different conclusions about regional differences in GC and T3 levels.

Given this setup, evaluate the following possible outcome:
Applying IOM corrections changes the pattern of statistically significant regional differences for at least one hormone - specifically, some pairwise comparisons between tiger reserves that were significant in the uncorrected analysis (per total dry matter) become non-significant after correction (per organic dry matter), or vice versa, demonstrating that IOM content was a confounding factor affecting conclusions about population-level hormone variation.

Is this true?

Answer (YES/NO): YES